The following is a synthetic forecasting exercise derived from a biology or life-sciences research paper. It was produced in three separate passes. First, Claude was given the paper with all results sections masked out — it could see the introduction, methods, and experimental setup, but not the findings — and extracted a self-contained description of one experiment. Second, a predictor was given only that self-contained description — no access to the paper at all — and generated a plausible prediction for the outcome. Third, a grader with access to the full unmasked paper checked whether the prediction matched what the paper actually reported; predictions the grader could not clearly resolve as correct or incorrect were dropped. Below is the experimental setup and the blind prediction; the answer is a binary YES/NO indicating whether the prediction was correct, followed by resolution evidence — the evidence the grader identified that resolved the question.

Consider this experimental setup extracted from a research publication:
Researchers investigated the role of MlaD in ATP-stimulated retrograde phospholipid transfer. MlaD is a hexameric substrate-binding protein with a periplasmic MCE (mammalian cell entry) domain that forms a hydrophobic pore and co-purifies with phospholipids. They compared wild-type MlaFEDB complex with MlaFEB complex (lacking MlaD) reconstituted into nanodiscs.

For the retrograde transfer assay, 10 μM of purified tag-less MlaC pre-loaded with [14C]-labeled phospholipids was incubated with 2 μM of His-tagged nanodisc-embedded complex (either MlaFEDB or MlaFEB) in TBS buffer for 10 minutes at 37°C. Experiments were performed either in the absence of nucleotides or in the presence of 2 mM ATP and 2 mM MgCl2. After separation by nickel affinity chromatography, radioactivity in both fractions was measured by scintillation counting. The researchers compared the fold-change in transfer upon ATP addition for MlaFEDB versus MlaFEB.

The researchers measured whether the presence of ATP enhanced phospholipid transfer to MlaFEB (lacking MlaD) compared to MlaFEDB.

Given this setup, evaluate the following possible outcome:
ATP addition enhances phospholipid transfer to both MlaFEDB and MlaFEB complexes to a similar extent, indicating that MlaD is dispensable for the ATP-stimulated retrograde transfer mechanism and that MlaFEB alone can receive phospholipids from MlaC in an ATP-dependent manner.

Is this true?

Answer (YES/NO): NO